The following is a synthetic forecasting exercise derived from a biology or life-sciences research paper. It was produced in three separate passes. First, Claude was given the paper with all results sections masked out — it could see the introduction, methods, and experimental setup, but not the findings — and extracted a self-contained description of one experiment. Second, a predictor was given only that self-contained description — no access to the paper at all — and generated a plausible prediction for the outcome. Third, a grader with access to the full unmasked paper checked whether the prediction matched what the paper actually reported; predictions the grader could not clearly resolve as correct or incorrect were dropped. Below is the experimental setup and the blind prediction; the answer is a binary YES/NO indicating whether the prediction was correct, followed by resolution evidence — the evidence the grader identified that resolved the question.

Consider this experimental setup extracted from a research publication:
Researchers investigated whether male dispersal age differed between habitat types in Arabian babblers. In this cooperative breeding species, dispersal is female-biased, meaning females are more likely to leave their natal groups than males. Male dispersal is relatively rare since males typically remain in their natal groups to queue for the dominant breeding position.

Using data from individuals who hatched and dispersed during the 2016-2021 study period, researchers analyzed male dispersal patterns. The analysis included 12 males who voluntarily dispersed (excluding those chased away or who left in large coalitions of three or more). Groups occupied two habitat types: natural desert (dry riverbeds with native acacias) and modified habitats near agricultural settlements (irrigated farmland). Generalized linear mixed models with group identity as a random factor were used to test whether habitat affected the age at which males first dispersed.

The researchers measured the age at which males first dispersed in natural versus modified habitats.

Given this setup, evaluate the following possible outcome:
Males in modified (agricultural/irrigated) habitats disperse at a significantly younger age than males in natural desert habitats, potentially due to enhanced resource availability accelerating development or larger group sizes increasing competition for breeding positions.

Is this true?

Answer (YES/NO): YES